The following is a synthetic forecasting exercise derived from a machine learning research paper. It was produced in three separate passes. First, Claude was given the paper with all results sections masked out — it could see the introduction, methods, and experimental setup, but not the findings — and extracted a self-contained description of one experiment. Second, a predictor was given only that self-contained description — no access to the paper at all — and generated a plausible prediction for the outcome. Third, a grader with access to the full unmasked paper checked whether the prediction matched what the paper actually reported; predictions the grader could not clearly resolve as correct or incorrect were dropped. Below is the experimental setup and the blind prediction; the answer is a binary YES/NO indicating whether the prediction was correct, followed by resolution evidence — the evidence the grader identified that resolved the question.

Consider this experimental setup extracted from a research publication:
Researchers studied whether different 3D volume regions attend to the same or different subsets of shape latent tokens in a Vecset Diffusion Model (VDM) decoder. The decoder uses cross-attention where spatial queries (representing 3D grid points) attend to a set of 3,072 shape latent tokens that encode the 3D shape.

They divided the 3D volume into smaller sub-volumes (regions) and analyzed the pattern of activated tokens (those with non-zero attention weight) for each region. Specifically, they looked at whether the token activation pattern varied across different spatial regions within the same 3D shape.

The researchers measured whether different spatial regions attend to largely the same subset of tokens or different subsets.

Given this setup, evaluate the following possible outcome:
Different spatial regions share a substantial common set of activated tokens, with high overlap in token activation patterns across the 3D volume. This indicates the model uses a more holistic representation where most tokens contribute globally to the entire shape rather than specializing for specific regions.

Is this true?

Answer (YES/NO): NO